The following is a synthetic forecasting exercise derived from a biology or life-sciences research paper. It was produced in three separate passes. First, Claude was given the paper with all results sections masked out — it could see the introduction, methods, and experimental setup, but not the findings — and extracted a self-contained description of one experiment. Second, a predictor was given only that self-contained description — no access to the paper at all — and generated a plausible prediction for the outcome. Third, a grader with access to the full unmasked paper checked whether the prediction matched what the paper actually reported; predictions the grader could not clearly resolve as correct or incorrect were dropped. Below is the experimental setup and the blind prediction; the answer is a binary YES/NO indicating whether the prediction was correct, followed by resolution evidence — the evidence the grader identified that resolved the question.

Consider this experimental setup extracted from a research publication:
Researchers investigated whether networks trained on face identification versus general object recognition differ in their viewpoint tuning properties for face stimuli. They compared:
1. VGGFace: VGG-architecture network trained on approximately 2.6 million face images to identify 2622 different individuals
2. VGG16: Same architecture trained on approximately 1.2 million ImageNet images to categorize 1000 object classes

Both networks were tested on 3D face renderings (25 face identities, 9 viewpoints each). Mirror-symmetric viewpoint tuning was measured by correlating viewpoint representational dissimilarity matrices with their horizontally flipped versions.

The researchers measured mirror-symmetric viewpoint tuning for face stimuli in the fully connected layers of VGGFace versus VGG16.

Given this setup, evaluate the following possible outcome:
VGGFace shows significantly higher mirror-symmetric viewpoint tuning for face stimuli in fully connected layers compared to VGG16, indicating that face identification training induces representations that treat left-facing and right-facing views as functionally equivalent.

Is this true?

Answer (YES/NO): NO